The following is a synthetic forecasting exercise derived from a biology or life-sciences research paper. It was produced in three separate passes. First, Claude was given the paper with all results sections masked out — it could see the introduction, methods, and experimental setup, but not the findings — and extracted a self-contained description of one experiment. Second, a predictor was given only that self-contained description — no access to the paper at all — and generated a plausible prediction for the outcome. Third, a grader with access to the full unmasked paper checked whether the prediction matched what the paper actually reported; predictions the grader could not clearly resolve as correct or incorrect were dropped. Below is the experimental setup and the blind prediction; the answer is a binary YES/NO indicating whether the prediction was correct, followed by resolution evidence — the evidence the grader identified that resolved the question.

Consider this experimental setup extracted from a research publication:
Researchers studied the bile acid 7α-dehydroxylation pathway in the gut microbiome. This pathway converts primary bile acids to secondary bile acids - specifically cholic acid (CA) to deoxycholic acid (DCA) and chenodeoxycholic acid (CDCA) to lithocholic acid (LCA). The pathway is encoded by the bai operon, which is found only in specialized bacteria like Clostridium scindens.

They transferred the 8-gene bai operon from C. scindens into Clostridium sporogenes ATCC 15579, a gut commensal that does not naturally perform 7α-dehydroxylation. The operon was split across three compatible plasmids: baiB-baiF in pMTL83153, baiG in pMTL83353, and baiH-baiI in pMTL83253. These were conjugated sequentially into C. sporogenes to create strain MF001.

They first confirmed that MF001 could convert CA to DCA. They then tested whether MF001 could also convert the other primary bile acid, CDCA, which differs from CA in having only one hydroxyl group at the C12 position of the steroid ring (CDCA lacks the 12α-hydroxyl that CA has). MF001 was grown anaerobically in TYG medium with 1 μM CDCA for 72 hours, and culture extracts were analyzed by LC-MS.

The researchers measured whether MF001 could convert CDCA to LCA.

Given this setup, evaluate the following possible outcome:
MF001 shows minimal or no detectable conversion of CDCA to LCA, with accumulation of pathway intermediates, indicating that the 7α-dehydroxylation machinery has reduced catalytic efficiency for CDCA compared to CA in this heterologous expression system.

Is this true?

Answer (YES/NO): NO